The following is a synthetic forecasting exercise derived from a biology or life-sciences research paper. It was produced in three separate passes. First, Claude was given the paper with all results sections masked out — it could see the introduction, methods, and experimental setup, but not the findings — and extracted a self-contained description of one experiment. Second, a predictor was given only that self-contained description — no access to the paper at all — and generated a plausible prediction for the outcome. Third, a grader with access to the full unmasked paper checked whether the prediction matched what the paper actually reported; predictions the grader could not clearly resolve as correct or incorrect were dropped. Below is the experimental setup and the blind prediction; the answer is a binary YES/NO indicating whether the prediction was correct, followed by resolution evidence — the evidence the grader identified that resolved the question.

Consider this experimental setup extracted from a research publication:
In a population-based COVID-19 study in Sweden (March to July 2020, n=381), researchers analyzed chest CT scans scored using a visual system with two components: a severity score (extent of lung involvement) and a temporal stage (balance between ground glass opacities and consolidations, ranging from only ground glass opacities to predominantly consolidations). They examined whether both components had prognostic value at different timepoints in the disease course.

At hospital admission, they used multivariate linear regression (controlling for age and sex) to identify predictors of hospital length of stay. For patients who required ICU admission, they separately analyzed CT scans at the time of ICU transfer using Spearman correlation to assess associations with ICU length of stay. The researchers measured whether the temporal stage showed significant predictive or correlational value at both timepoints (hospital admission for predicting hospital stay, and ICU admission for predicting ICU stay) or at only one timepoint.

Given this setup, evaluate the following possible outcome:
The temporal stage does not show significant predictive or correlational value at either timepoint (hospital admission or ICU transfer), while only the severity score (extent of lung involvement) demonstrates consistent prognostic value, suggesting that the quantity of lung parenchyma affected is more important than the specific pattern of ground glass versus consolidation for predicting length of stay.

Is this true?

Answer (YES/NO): NO